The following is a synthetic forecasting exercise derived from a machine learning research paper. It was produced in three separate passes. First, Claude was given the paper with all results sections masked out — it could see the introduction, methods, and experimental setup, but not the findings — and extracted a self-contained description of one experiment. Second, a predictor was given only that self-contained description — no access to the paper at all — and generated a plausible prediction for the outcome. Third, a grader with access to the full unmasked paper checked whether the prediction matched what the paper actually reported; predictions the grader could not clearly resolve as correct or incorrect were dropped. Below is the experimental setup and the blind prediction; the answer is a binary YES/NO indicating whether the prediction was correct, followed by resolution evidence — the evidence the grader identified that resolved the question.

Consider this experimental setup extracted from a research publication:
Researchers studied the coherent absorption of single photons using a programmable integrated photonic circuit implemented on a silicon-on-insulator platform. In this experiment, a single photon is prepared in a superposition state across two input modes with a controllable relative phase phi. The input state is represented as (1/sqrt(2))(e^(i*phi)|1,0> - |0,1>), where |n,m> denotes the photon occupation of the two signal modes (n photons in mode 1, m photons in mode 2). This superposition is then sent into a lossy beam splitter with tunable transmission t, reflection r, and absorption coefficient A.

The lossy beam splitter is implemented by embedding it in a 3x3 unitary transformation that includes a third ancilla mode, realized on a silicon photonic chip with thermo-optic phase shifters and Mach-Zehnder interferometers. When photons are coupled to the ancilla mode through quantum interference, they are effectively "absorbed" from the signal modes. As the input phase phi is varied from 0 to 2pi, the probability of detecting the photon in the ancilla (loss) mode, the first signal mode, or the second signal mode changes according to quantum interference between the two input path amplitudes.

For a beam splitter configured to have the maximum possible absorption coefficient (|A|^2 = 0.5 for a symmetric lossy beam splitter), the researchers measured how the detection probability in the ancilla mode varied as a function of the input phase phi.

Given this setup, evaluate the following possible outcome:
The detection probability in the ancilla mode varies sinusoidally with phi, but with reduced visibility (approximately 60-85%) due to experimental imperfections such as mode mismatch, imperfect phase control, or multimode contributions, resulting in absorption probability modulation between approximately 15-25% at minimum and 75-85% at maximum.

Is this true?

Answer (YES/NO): NO